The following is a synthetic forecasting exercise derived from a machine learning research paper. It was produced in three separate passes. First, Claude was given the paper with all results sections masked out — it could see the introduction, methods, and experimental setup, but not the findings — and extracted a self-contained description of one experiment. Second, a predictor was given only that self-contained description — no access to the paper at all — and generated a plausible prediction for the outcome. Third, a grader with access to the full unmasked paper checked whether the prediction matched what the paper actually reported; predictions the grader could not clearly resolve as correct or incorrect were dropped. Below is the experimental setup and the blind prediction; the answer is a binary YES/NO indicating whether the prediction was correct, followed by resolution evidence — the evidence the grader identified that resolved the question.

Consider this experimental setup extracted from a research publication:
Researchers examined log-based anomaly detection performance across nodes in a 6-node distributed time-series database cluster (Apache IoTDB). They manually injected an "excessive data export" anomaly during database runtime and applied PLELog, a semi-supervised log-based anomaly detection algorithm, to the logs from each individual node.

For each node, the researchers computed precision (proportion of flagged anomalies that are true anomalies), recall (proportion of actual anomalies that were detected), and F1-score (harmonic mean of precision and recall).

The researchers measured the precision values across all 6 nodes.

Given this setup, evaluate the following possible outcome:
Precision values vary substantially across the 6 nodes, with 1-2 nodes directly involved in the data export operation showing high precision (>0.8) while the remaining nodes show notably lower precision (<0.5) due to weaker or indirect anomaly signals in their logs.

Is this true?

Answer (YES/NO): NO